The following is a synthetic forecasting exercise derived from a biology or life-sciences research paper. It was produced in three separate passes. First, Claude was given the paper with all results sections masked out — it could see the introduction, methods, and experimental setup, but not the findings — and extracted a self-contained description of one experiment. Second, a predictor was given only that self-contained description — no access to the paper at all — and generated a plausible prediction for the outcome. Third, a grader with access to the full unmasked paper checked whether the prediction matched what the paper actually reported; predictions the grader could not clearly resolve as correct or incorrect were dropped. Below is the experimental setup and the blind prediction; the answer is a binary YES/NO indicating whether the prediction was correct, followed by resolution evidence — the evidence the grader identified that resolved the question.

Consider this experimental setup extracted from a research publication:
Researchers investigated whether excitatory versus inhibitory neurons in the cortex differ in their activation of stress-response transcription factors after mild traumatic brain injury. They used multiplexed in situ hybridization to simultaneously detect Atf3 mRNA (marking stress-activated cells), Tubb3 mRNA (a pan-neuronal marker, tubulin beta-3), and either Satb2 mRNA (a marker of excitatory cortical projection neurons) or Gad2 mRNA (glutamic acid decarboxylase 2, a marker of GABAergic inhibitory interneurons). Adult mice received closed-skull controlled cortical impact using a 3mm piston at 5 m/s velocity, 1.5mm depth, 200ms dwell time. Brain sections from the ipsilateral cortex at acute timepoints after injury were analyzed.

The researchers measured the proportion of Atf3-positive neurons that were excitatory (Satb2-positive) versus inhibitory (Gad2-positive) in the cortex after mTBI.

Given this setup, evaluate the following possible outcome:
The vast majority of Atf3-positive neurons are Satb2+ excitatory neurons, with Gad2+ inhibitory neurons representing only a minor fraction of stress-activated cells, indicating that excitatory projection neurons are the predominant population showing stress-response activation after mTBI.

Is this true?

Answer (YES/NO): YES